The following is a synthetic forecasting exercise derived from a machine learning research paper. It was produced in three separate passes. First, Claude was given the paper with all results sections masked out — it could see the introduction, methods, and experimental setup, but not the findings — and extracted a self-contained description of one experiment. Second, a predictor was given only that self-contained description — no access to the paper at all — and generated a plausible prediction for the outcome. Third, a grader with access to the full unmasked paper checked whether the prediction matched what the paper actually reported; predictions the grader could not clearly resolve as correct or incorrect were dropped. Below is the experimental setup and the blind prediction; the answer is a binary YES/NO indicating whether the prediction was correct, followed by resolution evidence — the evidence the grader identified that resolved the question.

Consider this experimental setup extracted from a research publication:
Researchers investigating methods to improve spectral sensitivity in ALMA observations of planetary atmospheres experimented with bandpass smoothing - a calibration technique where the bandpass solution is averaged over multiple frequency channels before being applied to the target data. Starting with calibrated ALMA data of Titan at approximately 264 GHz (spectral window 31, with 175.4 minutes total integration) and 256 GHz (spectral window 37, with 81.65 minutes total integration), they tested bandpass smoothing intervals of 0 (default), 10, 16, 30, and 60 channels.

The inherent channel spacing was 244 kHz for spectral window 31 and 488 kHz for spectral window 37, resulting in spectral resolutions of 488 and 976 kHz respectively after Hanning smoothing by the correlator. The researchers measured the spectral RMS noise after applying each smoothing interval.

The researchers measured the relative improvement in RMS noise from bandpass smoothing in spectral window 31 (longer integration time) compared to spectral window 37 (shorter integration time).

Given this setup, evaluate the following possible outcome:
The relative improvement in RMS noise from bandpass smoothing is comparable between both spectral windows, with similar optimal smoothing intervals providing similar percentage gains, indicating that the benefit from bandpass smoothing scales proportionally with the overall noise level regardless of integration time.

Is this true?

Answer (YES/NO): NO